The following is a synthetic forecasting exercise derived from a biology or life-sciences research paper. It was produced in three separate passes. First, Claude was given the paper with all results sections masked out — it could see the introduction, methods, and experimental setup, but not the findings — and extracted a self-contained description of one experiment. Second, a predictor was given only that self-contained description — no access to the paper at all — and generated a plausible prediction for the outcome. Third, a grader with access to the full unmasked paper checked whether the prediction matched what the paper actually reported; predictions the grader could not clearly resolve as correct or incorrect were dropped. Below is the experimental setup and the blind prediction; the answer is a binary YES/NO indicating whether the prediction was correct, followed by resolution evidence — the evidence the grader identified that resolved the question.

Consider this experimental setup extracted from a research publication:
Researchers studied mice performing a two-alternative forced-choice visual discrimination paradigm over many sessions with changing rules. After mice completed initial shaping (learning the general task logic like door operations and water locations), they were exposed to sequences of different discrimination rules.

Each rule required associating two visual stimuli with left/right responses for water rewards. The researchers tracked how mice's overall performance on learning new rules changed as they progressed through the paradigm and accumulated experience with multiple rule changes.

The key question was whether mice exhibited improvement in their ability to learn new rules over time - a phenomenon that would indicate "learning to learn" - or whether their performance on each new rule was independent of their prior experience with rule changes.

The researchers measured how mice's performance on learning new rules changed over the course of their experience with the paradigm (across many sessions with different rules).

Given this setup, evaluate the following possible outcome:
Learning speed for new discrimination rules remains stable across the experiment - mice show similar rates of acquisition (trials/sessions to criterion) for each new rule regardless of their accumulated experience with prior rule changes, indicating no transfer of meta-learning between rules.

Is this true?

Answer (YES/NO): NO